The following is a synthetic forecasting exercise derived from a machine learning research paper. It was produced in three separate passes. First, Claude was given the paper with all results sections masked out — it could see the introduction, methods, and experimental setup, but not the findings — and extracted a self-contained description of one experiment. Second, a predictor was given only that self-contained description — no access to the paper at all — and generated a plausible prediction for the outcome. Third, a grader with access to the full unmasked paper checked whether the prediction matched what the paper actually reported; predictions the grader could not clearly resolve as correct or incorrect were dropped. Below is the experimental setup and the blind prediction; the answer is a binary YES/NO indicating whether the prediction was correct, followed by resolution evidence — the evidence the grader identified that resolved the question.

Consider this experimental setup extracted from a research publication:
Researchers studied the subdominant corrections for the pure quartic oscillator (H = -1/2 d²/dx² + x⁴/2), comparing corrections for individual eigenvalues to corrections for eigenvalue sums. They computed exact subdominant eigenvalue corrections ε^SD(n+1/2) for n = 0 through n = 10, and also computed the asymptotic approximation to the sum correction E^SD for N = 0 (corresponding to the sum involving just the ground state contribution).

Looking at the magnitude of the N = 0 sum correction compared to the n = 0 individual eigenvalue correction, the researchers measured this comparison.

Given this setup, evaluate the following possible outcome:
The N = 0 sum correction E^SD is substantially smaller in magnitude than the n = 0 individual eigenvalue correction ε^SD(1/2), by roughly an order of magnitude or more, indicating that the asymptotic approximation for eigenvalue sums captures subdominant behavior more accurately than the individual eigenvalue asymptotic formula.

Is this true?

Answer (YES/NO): NO